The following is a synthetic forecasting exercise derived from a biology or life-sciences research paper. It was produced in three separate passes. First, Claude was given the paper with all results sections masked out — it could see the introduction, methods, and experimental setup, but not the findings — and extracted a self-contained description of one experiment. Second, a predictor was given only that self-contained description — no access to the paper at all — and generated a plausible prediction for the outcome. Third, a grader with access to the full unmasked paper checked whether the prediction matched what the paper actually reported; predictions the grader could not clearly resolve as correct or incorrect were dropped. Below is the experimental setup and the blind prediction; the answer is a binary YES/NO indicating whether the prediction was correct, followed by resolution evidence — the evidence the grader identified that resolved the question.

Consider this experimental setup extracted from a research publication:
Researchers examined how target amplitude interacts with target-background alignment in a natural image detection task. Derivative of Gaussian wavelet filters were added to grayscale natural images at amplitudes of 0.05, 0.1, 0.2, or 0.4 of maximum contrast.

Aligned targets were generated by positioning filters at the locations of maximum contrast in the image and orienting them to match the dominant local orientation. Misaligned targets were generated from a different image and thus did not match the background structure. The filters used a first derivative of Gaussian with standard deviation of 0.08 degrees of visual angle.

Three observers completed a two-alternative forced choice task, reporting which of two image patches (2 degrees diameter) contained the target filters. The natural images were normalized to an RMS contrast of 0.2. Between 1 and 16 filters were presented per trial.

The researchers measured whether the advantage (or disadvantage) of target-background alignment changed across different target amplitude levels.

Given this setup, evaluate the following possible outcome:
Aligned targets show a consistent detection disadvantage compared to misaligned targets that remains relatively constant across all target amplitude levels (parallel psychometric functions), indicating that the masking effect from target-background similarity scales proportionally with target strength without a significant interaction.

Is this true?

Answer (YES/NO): NO